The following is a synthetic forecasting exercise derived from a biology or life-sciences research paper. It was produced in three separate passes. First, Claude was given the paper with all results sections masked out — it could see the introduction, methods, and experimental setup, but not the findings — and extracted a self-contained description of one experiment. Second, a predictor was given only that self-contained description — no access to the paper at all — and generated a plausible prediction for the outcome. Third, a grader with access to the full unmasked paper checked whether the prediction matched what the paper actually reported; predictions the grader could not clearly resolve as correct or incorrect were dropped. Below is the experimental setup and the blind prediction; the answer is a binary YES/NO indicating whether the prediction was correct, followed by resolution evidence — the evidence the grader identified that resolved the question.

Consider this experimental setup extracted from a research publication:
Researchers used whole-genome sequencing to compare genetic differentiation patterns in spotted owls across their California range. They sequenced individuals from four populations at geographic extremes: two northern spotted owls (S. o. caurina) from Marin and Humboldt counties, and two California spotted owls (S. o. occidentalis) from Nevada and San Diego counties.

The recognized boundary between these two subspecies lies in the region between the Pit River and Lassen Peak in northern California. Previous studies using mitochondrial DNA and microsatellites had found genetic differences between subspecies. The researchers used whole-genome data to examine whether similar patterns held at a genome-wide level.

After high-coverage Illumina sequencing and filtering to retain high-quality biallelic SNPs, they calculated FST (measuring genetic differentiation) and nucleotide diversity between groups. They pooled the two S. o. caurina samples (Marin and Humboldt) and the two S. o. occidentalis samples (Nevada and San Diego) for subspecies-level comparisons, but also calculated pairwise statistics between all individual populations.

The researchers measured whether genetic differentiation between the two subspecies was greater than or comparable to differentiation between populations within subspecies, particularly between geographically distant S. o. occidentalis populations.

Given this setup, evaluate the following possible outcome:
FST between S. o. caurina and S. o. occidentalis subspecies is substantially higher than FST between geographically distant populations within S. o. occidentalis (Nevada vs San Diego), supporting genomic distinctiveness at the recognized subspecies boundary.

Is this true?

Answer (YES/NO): NO